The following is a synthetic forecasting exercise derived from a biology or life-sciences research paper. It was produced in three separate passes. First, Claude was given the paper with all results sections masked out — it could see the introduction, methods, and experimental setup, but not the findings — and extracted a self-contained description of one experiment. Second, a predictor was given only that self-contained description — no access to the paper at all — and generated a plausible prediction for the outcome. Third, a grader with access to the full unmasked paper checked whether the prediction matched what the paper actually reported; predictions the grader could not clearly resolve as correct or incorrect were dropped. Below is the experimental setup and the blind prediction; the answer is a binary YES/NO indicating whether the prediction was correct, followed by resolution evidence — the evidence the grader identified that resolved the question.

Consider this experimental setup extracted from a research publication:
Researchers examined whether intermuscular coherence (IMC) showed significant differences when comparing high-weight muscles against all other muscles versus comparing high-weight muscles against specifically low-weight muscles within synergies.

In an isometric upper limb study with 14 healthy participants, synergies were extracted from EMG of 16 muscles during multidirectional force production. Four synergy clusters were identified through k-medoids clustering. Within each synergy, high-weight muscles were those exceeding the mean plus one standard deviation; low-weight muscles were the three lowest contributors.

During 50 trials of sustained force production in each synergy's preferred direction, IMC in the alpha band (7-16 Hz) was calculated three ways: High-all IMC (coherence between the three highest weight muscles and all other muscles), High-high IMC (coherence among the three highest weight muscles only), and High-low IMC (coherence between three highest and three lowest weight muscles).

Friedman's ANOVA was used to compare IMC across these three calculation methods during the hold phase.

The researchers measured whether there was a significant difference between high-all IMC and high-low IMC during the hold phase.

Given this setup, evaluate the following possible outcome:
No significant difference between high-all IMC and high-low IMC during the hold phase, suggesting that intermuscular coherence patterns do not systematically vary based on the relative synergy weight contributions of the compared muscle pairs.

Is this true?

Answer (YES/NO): YES